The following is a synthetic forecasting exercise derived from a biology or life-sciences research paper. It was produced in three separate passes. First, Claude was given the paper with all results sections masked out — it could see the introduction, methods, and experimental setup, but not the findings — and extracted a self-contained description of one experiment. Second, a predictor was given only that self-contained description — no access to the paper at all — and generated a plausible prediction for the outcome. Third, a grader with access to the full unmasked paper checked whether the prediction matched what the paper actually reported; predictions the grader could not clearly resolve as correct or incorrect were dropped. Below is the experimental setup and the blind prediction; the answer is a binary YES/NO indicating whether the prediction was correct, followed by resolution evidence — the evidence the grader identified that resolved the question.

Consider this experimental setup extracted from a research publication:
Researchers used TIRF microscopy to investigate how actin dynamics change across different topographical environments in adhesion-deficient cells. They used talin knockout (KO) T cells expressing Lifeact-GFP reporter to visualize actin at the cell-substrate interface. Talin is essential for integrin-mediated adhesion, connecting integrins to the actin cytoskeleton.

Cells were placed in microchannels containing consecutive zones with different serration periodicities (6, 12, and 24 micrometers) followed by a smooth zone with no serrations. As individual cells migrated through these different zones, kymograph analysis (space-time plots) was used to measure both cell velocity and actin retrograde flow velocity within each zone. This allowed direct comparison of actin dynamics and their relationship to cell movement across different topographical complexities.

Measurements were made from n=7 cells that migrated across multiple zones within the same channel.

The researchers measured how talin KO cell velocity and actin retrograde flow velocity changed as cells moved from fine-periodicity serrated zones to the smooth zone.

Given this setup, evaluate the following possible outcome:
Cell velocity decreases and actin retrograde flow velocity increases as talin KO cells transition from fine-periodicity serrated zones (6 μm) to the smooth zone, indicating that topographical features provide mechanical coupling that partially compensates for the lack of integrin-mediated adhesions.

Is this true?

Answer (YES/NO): YES